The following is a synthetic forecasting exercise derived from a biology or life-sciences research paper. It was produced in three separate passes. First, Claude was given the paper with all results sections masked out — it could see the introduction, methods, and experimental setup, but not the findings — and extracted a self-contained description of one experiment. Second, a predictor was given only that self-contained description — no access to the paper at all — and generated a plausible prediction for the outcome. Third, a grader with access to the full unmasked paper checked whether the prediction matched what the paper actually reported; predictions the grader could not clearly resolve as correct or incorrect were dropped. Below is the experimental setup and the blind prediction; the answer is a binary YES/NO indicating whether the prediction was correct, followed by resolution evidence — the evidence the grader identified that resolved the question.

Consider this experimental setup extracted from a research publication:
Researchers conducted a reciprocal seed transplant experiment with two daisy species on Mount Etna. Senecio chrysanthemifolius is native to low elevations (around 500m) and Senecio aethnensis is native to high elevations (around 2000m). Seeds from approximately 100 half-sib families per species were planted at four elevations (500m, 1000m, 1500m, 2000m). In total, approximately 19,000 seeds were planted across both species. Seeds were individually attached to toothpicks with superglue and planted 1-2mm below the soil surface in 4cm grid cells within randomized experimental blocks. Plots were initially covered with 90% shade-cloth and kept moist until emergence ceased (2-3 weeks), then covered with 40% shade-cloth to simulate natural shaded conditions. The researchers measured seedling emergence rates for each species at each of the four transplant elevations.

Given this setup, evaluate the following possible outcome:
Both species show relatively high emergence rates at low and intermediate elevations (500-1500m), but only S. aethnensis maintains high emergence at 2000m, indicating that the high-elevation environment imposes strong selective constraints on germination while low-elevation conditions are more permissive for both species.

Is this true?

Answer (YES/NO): NO